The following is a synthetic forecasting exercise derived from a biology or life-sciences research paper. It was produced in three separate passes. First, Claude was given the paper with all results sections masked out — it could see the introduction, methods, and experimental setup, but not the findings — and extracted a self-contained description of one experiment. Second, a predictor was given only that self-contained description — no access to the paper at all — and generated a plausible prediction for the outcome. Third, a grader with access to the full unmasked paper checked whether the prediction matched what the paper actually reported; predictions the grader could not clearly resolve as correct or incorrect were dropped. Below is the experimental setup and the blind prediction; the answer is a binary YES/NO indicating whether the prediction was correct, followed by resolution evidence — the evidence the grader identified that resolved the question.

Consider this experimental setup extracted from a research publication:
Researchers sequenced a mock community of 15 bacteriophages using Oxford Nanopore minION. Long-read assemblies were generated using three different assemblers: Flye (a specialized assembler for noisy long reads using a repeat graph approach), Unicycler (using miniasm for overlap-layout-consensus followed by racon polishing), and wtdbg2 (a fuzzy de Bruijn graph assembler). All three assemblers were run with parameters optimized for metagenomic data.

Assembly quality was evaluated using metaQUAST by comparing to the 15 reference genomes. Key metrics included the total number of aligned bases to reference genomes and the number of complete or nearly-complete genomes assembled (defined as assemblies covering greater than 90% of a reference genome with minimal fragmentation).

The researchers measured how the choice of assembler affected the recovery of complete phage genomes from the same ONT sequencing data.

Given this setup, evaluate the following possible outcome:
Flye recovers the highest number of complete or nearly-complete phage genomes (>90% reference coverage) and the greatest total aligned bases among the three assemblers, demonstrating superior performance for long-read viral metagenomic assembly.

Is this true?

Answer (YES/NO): NO